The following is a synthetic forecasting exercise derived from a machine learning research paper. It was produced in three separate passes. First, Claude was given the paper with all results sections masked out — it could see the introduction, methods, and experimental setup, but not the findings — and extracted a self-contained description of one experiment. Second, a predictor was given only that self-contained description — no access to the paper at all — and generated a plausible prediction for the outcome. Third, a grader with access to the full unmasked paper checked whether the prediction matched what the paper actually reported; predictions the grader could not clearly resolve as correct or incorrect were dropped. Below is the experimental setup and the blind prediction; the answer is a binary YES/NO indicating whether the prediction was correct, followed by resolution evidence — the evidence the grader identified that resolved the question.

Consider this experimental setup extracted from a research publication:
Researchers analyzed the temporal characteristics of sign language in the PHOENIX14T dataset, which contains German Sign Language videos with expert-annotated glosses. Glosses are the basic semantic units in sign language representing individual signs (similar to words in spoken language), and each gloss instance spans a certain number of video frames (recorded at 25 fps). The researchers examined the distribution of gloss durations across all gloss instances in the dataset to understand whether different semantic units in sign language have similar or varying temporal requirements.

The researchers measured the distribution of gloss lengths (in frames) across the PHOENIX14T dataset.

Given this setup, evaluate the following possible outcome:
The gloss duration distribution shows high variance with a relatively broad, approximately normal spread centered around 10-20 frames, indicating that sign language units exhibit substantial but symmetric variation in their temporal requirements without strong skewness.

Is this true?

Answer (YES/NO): NO